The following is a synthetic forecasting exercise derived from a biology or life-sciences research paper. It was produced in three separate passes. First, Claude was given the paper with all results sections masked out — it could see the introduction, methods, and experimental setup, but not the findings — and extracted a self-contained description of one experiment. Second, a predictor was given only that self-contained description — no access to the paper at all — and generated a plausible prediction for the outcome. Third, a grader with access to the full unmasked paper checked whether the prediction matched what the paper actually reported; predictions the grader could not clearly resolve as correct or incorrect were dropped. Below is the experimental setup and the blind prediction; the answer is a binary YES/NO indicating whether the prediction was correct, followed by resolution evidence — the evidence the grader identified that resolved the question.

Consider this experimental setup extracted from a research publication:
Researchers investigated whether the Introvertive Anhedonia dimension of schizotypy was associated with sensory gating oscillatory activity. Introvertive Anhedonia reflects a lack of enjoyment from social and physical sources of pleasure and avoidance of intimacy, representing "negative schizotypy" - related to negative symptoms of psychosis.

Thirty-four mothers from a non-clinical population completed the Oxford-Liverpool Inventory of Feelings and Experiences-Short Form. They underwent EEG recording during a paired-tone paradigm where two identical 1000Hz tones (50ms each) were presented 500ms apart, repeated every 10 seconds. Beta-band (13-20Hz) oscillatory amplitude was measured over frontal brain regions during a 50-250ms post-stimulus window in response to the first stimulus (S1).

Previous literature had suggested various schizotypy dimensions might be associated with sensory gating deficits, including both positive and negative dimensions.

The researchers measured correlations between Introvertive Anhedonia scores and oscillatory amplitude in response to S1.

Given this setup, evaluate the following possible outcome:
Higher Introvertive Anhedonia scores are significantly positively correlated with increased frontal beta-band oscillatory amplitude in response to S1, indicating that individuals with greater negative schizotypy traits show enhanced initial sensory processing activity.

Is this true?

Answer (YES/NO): NO